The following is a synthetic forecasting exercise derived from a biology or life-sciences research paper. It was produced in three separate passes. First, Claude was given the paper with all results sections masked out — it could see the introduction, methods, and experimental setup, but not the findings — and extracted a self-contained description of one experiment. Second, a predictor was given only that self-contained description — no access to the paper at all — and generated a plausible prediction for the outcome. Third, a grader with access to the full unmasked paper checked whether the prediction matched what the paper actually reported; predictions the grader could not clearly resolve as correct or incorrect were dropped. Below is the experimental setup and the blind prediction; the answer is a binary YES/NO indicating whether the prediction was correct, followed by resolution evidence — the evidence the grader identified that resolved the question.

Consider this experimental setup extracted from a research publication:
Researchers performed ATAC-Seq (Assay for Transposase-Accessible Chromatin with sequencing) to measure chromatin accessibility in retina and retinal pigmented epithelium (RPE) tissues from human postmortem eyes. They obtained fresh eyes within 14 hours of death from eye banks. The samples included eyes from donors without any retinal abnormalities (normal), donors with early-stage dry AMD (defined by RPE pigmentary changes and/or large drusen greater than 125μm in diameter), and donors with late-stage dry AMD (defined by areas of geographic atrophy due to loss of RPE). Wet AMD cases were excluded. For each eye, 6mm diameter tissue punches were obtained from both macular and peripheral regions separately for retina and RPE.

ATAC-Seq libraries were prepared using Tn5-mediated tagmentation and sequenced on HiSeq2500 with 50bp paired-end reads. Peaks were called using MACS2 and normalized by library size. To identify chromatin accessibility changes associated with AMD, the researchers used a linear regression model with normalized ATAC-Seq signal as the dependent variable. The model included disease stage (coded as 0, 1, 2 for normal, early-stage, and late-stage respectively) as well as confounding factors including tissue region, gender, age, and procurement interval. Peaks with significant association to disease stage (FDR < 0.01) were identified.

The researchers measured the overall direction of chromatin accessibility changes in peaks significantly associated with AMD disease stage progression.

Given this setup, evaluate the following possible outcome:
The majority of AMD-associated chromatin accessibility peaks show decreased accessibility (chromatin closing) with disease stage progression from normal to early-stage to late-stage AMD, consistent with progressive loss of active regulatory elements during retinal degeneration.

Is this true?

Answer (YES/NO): YES